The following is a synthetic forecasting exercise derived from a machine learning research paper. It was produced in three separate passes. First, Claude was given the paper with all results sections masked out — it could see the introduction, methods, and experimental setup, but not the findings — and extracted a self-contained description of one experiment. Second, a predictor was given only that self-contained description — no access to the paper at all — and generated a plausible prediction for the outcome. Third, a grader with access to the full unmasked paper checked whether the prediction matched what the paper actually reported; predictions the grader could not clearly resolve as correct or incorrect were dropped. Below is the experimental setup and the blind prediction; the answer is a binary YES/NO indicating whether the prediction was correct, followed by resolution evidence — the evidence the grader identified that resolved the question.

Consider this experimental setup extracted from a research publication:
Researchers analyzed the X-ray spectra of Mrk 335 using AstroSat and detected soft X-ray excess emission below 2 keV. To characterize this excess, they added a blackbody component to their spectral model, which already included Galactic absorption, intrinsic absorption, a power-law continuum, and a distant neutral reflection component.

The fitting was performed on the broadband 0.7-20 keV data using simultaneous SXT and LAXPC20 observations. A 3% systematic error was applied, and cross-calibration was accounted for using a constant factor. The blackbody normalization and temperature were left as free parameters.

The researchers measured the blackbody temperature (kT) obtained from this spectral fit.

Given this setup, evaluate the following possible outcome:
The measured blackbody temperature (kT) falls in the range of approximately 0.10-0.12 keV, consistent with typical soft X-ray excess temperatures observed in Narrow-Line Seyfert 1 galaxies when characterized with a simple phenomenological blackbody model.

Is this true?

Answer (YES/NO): NO